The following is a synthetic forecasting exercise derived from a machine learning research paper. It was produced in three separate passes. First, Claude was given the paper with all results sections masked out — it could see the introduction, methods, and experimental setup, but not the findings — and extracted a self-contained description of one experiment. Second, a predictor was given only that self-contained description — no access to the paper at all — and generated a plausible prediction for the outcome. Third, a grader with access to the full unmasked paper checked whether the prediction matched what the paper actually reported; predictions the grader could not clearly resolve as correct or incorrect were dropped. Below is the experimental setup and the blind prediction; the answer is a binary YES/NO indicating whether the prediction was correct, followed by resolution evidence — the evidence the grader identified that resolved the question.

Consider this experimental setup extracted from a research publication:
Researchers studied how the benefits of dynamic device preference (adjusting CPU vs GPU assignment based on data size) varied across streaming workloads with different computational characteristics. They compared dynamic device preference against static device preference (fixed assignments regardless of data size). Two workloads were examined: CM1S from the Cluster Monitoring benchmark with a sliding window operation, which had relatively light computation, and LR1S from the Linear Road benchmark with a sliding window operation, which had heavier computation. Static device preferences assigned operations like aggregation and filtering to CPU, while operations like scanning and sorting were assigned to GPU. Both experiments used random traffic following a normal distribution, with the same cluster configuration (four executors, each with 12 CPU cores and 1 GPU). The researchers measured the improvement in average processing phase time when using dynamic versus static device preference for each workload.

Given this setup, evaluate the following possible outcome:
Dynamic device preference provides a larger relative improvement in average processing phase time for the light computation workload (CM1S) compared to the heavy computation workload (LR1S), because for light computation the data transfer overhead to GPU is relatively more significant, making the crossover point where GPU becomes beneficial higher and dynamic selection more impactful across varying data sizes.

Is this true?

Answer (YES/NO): YES